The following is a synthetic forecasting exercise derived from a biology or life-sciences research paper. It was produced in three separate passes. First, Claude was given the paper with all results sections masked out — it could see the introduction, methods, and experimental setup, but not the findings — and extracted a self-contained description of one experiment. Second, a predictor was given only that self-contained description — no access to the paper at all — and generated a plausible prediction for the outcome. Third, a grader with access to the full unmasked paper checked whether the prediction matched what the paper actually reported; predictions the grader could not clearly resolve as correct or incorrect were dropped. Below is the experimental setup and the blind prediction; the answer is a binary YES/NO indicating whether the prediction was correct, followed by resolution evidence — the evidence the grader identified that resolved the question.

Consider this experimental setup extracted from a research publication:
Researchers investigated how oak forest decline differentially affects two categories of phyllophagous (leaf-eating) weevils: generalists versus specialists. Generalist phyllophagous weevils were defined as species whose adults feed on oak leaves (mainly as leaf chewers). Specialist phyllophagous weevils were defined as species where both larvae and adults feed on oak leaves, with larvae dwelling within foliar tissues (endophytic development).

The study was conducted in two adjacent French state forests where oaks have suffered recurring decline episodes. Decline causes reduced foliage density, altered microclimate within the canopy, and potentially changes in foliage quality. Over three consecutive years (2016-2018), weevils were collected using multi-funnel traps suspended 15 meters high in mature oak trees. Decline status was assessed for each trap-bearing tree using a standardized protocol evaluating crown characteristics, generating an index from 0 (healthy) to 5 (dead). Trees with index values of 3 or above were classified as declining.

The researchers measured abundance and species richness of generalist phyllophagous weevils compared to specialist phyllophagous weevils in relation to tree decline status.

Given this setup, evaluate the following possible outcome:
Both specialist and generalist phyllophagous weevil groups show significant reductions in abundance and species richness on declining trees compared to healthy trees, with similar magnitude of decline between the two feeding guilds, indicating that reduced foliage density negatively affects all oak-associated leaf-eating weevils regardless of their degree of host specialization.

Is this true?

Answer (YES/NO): NO